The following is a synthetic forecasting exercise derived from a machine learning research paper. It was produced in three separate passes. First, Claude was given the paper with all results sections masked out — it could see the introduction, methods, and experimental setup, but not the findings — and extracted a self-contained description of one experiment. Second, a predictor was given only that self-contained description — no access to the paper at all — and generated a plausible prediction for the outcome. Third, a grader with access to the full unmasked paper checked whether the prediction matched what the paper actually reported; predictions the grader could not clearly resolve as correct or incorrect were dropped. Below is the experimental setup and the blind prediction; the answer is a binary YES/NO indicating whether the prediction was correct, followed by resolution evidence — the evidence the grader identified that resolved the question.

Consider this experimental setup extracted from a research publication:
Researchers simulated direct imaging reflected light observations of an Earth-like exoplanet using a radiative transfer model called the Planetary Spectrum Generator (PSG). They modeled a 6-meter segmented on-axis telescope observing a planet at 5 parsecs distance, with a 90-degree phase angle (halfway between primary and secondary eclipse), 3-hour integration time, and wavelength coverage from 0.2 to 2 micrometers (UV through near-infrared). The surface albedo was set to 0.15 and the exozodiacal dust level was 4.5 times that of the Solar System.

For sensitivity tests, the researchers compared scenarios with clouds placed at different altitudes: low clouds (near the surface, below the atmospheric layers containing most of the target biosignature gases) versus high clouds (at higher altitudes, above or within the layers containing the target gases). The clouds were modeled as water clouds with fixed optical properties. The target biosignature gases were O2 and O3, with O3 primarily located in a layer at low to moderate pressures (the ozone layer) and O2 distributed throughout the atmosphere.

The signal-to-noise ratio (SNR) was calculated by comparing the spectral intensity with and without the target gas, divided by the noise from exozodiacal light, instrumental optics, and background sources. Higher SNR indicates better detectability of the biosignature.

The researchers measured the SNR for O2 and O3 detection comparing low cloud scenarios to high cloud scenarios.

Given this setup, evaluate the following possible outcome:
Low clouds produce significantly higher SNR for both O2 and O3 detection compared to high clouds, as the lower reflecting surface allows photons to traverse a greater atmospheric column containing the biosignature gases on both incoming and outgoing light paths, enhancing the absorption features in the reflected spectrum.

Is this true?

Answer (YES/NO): YES